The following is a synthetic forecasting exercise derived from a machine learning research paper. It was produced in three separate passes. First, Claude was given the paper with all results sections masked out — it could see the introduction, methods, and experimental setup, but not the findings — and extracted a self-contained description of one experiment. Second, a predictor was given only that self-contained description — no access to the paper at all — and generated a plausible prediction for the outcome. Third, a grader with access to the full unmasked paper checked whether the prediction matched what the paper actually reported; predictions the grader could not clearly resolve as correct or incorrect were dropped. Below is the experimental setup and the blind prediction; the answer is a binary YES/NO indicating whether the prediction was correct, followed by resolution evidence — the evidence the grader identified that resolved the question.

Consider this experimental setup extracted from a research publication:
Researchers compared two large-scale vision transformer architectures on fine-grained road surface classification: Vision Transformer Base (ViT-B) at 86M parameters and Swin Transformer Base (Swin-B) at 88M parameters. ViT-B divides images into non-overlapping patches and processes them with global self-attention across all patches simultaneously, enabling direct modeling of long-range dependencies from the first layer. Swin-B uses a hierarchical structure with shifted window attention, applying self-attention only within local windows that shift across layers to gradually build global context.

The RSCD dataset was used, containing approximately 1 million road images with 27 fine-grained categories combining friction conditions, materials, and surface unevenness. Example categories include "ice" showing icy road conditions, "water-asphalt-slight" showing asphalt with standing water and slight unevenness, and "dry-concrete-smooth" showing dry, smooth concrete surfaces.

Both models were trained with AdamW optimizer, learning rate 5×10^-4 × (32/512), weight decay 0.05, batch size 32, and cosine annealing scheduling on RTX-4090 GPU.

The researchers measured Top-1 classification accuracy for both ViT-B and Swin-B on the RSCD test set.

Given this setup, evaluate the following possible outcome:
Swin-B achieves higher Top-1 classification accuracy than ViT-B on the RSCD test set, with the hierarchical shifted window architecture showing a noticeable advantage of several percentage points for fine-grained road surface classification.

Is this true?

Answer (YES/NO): NO